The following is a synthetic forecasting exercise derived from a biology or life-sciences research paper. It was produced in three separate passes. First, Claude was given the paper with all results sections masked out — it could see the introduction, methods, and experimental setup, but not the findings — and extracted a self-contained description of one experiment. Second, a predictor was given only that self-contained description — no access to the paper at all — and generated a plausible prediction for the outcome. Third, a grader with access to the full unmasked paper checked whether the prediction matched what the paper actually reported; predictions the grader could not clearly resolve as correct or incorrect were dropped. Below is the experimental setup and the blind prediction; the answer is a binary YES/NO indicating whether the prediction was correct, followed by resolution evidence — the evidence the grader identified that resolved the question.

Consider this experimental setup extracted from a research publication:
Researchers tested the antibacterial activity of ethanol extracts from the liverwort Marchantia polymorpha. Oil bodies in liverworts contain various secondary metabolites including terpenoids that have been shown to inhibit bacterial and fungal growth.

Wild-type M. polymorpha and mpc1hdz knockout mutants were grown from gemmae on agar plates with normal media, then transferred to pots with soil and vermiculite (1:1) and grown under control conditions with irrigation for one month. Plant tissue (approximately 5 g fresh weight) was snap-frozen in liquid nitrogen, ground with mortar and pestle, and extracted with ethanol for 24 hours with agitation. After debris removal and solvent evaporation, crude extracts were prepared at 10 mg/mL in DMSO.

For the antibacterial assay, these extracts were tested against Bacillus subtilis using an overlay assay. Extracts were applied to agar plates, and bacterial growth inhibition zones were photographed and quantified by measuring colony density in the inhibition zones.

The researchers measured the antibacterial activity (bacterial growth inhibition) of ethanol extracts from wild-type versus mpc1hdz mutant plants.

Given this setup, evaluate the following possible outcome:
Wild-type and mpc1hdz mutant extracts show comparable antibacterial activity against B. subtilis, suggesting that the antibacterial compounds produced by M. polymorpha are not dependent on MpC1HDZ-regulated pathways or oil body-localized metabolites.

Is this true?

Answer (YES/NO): NO